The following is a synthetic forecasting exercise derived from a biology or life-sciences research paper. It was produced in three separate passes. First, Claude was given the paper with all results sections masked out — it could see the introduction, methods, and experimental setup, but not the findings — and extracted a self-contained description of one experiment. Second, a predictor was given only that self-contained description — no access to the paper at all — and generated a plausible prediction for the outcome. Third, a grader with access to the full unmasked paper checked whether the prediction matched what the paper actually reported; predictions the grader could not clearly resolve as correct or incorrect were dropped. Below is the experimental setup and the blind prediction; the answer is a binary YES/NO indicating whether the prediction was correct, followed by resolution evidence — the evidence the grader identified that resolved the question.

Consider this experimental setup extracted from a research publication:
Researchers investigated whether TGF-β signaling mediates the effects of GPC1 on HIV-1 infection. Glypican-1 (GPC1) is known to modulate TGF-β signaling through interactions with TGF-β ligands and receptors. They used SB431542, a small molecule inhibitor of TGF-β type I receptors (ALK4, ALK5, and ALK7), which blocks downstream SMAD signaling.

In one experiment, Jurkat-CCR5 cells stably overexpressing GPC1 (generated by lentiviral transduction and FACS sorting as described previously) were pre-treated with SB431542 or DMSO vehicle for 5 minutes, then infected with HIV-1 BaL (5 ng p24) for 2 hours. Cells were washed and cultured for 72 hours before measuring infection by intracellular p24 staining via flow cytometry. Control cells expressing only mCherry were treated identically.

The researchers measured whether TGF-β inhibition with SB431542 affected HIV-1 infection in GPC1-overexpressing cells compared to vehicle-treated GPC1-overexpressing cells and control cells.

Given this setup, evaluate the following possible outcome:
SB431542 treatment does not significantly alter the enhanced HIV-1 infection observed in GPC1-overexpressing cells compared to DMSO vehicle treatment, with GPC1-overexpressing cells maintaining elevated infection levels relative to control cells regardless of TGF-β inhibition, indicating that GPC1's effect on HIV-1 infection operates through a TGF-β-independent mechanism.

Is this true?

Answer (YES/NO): NO